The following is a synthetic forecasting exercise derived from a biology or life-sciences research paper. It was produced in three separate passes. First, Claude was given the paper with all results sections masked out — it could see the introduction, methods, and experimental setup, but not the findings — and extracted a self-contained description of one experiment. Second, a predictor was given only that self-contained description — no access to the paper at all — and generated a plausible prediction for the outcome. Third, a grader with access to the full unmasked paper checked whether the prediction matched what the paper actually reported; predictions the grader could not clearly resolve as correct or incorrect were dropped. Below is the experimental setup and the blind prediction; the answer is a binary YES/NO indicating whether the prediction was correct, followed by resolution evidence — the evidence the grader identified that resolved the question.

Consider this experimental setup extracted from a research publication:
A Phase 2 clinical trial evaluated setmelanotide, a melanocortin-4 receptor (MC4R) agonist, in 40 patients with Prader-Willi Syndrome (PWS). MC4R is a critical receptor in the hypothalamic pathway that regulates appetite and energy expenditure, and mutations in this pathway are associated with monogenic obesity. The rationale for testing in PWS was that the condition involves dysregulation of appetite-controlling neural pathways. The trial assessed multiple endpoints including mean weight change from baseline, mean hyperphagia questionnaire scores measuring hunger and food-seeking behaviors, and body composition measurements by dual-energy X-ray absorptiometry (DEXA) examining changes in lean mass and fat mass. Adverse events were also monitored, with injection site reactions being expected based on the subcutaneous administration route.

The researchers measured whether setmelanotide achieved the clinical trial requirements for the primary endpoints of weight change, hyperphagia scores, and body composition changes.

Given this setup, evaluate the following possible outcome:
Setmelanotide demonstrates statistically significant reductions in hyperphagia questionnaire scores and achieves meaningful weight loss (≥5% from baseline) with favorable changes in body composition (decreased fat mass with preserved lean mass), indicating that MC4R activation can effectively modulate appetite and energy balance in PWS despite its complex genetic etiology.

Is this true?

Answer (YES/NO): NO